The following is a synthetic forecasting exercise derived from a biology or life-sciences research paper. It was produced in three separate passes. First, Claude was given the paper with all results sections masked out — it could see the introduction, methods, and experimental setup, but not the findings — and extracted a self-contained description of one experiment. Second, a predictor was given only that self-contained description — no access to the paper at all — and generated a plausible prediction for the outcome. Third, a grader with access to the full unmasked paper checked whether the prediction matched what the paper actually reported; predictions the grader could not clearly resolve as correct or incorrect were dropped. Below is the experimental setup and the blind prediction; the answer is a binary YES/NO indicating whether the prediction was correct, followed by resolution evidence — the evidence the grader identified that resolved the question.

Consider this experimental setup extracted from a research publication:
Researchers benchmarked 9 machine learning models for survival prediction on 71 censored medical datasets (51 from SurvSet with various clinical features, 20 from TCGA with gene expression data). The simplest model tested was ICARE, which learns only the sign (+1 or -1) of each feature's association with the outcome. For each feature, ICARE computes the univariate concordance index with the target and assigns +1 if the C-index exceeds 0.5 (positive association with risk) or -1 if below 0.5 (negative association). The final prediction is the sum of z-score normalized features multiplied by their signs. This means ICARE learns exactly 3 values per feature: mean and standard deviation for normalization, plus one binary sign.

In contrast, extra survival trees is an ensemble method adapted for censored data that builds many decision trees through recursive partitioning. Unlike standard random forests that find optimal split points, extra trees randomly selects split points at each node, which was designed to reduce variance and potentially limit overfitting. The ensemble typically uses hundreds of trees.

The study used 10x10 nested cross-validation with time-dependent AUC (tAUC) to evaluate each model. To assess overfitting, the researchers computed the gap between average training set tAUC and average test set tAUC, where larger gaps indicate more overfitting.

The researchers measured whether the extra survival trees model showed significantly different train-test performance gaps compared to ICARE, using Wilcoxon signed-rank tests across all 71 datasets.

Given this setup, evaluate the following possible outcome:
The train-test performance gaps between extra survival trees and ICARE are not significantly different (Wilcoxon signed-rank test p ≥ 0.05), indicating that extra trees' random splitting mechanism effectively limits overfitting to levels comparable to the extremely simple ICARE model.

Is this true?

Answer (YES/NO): YES